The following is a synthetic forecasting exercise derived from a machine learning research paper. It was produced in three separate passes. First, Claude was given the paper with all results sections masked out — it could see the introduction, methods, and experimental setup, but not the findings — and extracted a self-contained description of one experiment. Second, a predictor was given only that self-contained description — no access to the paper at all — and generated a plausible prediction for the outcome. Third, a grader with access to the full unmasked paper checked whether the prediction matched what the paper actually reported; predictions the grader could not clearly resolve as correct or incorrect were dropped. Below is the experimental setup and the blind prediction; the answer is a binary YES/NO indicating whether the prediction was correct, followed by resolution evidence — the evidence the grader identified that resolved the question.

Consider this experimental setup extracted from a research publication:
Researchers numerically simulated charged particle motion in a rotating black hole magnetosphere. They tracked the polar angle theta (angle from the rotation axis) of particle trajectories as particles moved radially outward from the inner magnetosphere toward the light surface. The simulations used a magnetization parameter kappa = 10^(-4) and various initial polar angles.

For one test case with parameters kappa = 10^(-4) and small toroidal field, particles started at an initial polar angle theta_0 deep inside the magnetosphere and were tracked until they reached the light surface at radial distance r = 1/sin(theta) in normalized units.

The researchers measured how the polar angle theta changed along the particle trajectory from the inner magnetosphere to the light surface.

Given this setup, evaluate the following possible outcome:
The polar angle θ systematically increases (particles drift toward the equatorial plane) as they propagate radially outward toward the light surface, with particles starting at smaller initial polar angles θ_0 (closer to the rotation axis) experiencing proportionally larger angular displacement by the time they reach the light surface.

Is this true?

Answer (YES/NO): NO